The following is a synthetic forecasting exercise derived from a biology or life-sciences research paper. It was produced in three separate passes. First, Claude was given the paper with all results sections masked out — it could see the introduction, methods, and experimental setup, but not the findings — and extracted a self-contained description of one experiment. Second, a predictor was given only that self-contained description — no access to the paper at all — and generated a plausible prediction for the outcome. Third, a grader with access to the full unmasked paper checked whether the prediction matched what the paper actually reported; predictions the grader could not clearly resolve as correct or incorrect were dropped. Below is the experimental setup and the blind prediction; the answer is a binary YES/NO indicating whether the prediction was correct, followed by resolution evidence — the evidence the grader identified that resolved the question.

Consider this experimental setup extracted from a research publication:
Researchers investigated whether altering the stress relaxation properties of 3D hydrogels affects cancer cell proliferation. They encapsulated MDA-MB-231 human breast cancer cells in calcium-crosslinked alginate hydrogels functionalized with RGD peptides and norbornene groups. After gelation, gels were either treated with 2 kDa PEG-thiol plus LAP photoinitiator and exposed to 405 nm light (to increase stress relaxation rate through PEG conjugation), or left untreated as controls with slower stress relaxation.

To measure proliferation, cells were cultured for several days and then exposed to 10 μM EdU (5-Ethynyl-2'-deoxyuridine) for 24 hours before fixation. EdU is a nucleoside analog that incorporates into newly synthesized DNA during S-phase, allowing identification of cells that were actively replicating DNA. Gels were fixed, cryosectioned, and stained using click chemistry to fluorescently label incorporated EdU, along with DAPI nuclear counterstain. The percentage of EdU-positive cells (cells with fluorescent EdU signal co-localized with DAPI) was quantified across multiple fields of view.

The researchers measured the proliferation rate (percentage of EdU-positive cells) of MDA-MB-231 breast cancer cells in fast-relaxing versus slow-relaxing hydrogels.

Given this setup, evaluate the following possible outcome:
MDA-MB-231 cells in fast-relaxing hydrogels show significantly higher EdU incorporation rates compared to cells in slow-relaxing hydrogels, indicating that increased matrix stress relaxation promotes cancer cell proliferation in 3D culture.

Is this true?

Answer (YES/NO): YES